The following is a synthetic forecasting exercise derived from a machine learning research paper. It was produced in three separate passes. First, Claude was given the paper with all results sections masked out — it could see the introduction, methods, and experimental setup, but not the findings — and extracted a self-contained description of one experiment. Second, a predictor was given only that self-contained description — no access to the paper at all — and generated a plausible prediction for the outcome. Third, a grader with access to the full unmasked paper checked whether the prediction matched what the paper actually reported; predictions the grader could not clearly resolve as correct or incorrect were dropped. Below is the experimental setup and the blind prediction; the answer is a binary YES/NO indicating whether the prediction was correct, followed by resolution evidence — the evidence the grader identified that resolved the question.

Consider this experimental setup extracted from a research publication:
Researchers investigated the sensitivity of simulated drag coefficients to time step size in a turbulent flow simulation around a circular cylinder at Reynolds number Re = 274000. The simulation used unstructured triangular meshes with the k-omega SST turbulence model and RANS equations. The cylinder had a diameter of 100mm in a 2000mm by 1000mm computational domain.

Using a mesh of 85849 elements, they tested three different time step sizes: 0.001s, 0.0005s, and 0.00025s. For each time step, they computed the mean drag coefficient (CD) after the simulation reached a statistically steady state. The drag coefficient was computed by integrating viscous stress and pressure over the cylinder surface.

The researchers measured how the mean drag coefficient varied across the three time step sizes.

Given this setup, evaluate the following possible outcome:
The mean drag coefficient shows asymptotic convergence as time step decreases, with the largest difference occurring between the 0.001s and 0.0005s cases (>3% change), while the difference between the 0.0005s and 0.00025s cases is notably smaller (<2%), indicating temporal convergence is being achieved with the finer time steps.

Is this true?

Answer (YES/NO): NO